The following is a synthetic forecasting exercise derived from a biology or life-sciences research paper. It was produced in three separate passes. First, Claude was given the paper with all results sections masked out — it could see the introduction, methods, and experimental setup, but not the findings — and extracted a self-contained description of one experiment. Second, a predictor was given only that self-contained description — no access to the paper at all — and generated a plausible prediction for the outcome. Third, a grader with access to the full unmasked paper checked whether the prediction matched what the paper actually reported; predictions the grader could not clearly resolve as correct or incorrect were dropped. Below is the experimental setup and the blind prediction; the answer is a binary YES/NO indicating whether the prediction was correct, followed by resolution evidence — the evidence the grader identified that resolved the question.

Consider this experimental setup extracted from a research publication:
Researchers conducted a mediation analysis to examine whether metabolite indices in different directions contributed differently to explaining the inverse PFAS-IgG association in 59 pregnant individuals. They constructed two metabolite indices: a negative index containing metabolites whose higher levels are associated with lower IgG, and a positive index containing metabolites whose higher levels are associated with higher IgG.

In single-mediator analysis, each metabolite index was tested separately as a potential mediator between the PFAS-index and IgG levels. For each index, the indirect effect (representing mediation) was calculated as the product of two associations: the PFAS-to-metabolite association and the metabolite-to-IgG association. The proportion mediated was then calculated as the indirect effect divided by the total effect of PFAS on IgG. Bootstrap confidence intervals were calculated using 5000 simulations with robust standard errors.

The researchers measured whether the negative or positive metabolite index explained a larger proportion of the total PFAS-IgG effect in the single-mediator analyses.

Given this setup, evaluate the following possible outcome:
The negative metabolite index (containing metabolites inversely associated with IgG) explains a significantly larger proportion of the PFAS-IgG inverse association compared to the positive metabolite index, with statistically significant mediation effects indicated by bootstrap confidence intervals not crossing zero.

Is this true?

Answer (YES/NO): NO